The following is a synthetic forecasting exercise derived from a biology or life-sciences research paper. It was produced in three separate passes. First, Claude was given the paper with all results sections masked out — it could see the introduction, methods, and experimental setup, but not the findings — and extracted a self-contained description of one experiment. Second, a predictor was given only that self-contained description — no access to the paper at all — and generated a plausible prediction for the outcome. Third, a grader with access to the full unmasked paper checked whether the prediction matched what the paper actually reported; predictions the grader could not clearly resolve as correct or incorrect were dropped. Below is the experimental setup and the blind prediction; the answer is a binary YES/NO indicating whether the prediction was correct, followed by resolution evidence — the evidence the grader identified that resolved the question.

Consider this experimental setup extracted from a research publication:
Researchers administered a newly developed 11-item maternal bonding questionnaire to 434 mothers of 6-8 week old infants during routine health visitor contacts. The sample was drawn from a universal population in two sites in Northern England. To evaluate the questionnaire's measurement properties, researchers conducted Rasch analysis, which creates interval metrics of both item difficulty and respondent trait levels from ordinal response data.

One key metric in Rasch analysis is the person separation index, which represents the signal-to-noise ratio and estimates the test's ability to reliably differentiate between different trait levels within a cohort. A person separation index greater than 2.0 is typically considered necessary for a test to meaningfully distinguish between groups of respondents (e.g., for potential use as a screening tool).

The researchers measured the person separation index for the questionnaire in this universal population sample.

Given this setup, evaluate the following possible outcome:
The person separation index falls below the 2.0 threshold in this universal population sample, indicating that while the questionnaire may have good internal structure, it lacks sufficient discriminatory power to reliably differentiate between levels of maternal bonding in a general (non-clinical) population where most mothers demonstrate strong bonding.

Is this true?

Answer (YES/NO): YES